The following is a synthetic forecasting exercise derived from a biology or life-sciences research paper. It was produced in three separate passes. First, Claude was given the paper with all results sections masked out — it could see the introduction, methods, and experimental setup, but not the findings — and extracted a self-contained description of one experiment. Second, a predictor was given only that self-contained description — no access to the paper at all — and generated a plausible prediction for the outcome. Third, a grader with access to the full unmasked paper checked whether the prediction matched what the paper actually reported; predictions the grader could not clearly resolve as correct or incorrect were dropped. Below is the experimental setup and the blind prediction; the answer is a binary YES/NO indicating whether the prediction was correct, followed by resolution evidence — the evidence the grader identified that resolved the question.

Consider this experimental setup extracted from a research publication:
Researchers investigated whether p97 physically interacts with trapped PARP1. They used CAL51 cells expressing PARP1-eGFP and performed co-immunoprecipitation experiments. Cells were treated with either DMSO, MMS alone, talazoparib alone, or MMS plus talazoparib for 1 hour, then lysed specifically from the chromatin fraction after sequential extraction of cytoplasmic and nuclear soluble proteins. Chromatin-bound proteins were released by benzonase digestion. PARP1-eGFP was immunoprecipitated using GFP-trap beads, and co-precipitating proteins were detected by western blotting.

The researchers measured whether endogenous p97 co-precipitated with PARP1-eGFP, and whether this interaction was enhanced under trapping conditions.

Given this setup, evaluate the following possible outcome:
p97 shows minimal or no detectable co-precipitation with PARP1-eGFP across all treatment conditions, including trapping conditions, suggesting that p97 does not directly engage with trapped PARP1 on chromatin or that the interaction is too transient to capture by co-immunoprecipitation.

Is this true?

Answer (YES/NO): NO